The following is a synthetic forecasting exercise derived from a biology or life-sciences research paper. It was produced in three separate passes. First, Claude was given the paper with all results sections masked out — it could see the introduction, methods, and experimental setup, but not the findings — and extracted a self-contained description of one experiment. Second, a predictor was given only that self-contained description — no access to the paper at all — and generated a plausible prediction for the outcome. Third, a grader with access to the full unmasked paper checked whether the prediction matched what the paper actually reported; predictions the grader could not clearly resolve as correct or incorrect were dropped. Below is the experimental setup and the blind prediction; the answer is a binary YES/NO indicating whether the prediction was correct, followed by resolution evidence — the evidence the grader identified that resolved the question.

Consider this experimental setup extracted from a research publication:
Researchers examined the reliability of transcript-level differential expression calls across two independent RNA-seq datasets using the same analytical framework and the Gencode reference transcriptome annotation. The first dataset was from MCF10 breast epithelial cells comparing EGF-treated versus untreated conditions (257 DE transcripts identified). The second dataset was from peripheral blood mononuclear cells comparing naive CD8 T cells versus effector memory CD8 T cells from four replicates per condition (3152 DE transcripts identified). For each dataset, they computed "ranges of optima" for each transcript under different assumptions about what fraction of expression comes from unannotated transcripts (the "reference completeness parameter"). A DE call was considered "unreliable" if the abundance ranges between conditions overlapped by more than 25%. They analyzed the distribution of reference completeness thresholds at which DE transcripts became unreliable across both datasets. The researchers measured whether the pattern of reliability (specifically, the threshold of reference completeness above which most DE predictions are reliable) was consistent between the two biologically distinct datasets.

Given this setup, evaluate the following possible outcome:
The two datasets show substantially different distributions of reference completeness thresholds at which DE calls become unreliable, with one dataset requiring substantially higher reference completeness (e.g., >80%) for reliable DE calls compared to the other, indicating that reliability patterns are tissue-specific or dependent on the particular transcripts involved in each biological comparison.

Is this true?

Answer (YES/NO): NO